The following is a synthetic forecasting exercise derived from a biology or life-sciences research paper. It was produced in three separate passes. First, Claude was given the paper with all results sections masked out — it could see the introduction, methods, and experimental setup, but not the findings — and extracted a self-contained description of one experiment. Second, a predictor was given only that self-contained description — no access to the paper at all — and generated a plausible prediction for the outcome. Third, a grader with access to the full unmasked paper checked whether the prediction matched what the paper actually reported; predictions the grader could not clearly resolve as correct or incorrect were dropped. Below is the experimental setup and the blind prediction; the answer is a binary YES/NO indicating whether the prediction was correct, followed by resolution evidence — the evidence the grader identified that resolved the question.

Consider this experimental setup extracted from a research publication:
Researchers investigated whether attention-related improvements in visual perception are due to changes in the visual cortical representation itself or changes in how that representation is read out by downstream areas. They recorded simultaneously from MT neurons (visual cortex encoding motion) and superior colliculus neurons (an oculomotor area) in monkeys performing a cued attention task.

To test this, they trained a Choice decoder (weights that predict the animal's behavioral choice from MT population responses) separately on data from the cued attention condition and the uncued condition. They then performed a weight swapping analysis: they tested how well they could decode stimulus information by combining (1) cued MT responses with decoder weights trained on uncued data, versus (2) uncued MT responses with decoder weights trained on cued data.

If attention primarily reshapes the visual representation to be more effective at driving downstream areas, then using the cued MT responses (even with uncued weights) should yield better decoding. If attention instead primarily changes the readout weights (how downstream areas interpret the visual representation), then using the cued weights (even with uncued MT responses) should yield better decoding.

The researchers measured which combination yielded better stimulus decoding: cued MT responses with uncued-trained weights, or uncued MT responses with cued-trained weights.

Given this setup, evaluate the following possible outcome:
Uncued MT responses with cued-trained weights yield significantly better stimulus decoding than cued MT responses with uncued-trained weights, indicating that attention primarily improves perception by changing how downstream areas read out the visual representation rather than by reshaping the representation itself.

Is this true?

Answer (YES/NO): NO